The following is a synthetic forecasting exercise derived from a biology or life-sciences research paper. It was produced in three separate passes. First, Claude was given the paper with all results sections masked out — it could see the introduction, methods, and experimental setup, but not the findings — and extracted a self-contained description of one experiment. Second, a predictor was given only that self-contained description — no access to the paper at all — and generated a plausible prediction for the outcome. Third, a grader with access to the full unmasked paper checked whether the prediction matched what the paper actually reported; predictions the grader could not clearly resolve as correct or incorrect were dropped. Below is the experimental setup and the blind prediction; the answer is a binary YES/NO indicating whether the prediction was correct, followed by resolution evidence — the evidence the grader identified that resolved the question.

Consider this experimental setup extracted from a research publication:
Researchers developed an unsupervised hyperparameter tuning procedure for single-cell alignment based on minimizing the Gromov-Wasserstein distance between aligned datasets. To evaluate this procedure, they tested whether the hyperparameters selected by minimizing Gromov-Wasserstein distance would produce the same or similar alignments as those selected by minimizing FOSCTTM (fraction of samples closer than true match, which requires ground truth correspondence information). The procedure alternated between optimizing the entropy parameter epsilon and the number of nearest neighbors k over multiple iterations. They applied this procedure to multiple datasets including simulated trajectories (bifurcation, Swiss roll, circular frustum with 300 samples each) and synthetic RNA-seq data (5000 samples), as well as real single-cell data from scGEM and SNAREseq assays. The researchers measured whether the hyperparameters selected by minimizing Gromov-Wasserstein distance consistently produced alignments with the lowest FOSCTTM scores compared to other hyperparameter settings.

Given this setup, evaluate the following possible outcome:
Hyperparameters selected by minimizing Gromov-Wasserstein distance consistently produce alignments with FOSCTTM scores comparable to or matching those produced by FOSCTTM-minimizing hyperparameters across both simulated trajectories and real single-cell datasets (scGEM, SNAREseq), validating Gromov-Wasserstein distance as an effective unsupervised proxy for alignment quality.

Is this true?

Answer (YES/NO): YES